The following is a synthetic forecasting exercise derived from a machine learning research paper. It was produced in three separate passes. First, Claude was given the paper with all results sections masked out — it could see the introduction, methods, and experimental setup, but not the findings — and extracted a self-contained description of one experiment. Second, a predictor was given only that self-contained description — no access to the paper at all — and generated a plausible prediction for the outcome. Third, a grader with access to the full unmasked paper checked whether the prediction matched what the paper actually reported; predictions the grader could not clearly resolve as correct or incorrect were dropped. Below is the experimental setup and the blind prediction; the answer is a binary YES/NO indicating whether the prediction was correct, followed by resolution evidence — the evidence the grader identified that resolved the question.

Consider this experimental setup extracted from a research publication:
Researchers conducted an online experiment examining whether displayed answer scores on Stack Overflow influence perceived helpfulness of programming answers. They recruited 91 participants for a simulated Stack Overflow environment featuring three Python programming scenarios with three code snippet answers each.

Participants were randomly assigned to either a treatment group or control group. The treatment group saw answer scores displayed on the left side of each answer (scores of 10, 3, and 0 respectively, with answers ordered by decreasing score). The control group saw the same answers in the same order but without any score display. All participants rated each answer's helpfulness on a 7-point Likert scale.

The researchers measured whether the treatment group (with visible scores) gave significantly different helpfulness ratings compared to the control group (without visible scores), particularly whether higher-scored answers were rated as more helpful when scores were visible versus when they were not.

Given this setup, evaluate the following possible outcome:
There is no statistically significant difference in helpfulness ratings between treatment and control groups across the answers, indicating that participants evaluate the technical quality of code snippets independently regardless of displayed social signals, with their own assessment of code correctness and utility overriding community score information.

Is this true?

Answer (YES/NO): YES